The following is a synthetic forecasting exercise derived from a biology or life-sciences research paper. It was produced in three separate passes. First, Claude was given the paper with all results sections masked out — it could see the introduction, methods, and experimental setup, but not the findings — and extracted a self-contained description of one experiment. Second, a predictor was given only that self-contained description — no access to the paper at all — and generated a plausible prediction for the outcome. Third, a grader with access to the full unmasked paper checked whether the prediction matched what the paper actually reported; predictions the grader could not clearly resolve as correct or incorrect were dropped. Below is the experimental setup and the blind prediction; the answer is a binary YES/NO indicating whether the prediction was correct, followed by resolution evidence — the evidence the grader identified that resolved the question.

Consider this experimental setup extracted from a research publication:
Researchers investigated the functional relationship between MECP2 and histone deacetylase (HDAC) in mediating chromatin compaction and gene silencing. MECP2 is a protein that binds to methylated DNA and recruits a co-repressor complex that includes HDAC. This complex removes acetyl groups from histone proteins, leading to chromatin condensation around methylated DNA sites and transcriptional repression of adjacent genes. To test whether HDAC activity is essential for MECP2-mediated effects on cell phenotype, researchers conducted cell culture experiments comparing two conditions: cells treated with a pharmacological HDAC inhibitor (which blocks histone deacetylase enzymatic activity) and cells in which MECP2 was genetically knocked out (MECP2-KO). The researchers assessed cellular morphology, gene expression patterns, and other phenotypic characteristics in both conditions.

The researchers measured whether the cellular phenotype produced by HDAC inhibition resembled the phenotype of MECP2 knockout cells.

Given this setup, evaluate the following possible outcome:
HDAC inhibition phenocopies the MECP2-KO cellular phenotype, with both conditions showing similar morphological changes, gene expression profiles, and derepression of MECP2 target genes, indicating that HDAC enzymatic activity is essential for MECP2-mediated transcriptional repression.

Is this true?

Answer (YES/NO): YES